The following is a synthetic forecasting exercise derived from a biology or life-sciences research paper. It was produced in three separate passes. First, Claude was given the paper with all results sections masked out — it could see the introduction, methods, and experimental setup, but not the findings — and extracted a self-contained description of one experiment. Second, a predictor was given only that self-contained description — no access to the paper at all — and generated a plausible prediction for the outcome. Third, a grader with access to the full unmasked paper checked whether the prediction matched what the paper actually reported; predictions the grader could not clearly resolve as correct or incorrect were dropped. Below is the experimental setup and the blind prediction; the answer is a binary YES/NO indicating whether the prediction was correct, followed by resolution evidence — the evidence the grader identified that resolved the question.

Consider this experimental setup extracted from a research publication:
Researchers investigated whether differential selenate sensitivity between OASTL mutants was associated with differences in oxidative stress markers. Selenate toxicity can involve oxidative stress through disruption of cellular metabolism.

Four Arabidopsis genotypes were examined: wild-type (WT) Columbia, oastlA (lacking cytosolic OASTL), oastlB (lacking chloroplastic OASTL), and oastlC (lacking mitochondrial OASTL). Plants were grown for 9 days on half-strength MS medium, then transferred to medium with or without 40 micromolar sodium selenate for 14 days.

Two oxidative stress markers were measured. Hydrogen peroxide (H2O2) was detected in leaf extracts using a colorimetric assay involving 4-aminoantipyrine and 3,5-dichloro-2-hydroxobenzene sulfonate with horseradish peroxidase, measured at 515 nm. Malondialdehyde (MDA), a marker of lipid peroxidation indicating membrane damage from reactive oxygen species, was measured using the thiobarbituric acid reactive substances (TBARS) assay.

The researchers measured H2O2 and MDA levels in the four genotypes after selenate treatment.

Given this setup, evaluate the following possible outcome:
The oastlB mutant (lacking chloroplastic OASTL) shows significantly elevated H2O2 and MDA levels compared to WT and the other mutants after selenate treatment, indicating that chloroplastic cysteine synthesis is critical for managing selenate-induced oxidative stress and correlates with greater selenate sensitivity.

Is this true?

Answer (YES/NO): NO